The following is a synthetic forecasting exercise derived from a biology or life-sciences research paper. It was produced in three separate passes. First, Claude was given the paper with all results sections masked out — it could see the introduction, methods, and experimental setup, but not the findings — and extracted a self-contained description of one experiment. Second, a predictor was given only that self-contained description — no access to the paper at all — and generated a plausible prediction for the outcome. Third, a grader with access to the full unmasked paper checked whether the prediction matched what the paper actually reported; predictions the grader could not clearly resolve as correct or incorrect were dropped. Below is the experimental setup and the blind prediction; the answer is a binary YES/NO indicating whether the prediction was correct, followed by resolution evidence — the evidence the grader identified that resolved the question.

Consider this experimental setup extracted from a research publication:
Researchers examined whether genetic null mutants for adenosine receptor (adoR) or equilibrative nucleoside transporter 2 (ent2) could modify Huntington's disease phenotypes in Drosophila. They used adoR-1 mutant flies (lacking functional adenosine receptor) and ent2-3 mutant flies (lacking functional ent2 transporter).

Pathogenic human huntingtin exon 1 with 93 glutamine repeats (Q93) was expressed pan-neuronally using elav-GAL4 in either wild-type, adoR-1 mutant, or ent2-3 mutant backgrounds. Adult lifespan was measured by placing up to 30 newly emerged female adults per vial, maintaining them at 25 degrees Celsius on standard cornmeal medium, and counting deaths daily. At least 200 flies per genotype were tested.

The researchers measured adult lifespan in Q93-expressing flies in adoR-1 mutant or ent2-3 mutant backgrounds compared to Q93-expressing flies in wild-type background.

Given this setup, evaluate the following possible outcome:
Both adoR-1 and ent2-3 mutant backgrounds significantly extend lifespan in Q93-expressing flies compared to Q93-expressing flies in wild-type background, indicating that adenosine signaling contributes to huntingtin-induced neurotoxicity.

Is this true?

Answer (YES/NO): YES